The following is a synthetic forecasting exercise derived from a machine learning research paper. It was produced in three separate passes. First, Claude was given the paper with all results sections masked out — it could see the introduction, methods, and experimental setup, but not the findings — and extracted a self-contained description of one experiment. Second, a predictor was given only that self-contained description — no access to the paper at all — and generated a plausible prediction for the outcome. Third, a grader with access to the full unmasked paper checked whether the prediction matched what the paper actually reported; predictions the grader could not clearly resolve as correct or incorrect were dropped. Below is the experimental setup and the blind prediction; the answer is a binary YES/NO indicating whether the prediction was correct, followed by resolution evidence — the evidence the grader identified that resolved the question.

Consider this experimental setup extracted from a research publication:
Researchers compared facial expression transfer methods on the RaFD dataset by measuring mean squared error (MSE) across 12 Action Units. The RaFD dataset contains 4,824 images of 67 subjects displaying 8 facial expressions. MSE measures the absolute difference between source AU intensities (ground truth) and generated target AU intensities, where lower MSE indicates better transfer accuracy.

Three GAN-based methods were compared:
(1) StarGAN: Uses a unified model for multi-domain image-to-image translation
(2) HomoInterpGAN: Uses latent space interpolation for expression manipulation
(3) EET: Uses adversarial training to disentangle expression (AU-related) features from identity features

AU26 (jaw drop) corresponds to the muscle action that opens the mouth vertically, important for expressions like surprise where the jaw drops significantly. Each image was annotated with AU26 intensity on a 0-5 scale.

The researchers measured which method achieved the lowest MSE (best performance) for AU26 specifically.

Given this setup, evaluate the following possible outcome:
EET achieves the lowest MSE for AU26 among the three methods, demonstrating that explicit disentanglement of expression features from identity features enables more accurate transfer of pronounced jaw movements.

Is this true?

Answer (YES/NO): NO